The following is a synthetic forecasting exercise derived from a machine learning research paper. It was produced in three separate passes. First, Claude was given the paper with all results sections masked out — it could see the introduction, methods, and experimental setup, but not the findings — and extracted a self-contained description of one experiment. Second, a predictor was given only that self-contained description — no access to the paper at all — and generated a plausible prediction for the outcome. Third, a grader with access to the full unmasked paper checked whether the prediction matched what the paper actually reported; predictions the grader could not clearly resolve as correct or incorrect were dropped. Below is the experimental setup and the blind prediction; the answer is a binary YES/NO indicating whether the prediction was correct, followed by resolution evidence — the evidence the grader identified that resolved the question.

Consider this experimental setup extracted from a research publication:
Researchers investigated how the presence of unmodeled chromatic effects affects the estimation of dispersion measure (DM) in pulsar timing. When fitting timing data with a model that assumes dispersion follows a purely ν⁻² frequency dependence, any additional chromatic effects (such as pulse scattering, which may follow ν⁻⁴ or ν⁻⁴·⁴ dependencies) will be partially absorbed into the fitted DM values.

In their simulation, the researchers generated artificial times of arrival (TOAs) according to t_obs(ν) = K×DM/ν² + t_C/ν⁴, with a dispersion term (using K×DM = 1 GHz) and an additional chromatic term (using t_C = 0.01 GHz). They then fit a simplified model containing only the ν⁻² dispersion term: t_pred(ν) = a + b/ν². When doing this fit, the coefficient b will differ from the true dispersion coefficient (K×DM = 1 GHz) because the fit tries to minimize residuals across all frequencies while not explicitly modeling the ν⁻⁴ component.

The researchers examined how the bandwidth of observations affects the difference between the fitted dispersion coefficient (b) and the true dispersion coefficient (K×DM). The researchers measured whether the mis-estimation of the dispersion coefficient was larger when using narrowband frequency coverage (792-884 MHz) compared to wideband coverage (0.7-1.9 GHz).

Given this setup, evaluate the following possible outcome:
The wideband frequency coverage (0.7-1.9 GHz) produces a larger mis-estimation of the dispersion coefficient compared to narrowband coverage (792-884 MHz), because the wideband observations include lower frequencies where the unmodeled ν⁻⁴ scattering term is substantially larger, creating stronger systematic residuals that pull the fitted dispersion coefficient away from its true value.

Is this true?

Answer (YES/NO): NO